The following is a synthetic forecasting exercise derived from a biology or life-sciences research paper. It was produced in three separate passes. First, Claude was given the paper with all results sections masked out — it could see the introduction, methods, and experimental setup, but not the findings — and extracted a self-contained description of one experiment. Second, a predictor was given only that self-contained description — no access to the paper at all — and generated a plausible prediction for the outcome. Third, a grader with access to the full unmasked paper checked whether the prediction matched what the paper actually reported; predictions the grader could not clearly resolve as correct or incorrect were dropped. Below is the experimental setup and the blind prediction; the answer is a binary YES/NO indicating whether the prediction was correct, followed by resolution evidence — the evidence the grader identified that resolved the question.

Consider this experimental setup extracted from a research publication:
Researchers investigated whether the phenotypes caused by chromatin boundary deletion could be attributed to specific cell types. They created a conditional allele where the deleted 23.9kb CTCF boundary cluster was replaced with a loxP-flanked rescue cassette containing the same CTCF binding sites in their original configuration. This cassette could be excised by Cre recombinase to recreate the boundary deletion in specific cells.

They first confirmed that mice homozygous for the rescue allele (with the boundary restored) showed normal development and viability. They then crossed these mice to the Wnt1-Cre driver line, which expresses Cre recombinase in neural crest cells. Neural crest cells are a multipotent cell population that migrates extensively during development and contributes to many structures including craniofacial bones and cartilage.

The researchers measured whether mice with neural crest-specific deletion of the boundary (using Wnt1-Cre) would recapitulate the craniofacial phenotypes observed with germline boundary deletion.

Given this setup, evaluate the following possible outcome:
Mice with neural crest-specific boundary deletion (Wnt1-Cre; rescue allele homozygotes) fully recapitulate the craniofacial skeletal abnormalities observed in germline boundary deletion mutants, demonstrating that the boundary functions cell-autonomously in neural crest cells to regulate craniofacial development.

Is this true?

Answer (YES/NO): NO